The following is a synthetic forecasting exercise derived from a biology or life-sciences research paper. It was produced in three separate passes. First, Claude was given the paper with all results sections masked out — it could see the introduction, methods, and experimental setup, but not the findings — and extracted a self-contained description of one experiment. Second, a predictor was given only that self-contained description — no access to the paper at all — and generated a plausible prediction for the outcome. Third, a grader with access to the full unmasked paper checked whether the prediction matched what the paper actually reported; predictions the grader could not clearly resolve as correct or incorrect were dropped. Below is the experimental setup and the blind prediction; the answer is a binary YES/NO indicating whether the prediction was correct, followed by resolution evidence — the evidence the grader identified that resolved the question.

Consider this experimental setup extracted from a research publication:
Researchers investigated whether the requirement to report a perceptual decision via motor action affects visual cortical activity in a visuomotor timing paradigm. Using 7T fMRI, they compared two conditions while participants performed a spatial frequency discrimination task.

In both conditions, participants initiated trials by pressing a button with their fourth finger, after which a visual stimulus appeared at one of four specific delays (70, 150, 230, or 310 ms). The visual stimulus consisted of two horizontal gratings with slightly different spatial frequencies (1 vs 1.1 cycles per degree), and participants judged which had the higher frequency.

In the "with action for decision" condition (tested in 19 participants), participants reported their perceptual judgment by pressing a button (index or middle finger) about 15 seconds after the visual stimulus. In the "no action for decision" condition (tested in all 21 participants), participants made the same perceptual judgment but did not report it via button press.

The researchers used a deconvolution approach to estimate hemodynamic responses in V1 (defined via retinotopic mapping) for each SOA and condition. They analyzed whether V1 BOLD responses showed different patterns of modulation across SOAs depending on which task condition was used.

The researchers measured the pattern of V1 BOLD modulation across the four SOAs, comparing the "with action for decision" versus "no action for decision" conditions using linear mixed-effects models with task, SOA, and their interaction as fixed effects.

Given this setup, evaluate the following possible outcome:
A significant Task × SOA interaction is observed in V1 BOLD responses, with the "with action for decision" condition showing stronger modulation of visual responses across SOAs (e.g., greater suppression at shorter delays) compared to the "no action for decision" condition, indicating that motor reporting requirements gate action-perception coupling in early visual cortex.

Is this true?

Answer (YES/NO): NO